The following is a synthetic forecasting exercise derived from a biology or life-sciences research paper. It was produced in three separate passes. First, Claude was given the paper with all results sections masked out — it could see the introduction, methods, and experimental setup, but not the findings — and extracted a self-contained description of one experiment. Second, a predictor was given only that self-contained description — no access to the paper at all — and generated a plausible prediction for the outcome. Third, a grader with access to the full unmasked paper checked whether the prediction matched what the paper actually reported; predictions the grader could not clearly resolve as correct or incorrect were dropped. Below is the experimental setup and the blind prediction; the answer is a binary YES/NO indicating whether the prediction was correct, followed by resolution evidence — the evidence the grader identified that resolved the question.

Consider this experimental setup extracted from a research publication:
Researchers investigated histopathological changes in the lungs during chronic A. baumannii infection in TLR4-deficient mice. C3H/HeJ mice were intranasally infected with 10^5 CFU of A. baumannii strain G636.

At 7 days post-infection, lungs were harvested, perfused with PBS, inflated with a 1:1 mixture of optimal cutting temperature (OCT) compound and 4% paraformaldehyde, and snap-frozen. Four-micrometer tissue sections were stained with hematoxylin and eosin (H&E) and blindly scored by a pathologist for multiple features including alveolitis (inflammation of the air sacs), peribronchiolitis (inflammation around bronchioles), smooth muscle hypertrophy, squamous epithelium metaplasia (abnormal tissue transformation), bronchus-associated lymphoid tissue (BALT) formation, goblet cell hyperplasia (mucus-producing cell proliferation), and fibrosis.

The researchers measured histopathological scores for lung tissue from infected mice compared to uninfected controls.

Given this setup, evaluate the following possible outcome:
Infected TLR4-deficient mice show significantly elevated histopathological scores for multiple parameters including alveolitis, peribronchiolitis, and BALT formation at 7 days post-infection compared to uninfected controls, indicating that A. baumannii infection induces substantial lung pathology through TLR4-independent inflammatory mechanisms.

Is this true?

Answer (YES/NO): YES